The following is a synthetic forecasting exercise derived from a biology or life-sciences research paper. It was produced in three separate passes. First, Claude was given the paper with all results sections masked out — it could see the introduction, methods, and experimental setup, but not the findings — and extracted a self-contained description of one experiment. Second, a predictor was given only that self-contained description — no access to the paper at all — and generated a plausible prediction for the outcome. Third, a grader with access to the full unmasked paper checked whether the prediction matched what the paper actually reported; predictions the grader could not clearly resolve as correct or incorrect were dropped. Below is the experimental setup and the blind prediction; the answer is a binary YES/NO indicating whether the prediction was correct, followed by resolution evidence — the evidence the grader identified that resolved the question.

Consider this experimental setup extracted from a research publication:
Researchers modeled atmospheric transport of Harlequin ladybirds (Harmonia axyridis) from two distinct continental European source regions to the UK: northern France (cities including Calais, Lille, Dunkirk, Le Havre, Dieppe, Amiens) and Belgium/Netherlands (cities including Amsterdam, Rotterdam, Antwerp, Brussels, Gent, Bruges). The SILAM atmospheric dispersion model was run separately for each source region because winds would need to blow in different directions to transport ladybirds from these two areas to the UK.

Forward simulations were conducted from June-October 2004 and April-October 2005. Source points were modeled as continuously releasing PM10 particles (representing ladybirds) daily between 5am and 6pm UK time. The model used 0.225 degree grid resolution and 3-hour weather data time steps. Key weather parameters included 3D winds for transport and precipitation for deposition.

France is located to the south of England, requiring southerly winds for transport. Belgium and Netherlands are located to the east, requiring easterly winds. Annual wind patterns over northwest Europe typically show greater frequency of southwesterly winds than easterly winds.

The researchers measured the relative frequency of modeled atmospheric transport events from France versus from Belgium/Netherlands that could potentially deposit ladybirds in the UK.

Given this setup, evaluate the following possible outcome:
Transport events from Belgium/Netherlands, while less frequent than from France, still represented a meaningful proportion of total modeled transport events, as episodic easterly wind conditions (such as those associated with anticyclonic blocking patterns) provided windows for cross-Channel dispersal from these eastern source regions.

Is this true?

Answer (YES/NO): YES